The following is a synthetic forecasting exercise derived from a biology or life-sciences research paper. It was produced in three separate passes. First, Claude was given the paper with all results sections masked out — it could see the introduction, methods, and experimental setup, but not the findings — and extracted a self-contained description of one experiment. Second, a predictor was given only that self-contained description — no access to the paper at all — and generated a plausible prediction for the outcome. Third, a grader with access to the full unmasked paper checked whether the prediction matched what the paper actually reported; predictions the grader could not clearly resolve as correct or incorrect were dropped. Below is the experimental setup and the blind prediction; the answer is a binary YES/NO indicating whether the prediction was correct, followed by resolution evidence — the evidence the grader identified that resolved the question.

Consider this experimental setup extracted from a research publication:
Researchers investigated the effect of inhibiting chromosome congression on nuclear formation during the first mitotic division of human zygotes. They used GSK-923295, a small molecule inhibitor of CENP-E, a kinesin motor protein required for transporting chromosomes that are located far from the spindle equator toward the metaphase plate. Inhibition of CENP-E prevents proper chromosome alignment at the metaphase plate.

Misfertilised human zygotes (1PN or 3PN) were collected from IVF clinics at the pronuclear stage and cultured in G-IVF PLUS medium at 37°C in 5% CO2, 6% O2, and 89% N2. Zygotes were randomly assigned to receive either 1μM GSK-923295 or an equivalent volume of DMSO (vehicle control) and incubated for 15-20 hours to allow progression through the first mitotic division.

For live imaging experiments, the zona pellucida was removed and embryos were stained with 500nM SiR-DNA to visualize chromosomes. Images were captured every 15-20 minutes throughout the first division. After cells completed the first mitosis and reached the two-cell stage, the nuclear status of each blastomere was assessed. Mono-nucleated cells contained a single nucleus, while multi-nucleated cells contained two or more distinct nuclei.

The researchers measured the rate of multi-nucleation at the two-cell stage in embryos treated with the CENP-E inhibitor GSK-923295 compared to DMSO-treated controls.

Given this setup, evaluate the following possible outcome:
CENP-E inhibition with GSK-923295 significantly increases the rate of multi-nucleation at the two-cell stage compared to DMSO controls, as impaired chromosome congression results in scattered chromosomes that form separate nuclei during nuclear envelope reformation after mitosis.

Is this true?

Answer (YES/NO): YES